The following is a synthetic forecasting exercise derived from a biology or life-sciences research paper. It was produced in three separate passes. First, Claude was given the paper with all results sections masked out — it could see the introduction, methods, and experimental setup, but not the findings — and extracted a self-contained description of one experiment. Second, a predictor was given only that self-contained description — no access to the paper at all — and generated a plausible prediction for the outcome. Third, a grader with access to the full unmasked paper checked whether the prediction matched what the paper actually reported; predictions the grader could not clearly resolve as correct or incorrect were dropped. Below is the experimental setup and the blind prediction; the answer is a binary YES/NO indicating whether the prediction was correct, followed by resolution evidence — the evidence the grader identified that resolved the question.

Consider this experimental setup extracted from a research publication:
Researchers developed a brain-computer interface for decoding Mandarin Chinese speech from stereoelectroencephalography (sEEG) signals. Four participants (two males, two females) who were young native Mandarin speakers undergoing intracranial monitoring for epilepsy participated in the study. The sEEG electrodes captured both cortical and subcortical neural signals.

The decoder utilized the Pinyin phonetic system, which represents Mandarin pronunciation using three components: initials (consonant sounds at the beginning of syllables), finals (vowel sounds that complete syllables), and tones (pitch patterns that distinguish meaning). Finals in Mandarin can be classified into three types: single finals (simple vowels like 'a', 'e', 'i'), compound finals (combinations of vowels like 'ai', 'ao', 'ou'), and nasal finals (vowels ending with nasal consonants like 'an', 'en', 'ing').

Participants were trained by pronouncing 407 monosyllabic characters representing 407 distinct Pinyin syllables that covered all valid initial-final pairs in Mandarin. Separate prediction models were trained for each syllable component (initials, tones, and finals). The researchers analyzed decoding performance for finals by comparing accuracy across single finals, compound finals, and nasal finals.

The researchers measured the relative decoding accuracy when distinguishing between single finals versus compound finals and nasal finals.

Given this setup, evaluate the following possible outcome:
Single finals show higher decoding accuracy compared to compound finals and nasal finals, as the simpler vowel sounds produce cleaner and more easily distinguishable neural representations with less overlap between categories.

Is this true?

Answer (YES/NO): YES